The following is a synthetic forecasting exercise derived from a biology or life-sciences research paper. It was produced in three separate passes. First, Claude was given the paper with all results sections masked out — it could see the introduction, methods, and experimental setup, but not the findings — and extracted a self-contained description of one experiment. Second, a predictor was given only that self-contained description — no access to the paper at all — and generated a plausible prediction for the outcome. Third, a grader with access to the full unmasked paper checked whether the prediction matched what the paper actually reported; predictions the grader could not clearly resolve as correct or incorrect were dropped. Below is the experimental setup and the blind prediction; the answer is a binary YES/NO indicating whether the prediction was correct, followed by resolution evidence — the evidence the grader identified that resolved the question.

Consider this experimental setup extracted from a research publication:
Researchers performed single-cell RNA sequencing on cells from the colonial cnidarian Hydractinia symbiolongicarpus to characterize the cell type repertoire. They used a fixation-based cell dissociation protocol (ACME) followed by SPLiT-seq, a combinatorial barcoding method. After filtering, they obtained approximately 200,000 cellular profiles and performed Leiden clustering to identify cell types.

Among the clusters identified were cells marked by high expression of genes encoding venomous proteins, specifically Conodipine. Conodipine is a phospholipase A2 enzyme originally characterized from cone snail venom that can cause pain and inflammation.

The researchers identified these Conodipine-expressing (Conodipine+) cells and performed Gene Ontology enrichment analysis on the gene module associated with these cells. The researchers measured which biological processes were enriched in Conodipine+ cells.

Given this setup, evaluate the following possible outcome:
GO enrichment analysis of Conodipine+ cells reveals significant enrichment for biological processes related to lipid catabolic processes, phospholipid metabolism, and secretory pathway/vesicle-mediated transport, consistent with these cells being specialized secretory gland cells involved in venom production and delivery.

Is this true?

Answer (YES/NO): NO